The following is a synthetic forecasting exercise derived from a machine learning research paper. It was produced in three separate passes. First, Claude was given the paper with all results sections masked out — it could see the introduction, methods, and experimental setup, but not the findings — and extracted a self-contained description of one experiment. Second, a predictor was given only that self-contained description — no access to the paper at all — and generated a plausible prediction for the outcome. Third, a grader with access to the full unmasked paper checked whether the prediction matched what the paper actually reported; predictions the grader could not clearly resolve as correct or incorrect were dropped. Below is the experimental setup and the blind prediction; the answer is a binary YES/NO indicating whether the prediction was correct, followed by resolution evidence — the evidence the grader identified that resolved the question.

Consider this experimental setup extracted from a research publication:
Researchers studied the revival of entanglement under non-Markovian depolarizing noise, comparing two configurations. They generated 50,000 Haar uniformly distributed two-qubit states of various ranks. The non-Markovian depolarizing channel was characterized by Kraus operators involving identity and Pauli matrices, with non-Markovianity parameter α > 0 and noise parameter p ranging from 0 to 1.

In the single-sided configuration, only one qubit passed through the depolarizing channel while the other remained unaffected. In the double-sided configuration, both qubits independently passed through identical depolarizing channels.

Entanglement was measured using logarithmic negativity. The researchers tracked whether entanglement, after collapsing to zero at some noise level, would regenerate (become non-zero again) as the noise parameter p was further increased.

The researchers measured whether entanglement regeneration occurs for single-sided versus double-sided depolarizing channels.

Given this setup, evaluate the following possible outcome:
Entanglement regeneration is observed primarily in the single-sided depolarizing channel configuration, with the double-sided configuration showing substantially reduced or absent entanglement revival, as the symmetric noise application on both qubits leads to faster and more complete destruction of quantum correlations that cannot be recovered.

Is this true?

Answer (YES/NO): NO